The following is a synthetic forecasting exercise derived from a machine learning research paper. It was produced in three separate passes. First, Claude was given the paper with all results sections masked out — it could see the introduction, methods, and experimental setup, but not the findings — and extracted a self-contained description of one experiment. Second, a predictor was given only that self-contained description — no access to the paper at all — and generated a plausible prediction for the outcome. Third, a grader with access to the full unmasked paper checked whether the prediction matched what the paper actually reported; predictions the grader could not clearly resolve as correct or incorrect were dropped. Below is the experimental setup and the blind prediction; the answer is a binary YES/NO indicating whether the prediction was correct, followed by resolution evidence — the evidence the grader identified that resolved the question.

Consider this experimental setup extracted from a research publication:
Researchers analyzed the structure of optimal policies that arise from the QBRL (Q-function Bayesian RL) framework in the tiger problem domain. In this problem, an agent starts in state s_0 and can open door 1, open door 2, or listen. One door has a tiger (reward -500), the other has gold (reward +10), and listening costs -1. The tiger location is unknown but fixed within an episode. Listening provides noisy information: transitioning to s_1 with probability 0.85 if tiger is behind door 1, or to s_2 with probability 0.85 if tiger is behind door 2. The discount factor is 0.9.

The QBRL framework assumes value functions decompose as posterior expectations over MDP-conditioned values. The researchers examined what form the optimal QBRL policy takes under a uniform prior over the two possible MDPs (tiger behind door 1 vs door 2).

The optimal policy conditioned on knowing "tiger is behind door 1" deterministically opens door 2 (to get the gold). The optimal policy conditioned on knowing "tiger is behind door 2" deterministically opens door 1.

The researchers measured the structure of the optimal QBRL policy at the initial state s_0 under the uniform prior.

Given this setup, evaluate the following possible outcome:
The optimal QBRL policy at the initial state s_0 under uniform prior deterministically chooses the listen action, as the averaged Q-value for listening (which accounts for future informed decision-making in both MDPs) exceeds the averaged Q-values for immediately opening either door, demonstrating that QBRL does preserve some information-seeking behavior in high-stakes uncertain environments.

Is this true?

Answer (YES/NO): NO